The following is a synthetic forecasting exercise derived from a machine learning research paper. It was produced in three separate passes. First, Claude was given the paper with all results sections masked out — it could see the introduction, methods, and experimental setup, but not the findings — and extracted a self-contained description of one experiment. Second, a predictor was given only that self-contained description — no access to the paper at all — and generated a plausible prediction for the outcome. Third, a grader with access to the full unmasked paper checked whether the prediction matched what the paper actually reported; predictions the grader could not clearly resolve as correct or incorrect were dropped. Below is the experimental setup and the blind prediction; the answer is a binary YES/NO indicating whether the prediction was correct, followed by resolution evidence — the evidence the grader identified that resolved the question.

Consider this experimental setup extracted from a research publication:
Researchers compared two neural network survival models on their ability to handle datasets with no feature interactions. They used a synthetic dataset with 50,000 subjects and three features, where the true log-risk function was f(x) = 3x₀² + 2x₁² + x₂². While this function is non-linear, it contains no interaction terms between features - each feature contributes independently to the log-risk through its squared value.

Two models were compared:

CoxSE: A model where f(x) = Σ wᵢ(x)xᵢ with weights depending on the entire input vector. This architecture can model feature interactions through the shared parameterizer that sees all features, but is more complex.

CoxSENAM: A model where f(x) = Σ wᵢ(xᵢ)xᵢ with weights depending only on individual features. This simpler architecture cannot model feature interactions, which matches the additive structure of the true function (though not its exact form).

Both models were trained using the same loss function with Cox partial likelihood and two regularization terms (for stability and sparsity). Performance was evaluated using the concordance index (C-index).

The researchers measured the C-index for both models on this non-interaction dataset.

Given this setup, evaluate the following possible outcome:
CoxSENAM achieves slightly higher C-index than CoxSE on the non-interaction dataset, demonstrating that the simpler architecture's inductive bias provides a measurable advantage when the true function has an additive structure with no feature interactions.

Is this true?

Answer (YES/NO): NO